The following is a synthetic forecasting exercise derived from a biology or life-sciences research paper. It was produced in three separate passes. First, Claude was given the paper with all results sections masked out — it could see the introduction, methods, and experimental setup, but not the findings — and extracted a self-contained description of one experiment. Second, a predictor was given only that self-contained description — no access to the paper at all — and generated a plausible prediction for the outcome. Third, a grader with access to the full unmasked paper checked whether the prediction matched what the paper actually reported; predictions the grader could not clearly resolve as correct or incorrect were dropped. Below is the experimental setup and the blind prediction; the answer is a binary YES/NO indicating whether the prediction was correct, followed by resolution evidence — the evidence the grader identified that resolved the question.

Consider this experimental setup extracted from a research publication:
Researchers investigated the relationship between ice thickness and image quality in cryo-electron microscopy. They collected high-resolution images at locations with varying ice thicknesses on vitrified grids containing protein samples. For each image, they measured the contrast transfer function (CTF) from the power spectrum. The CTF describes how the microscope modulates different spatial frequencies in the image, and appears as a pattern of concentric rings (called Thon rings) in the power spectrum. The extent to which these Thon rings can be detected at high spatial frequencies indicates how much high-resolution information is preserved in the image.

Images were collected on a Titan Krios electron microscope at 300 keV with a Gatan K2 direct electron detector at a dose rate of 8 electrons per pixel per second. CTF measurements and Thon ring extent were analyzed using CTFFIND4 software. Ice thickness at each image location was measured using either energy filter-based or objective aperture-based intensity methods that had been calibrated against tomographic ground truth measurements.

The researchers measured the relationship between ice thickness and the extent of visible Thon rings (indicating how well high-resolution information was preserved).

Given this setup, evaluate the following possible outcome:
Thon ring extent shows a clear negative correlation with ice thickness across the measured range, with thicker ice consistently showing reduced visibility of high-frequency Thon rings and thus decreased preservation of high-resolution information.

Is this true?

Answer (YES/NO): NO